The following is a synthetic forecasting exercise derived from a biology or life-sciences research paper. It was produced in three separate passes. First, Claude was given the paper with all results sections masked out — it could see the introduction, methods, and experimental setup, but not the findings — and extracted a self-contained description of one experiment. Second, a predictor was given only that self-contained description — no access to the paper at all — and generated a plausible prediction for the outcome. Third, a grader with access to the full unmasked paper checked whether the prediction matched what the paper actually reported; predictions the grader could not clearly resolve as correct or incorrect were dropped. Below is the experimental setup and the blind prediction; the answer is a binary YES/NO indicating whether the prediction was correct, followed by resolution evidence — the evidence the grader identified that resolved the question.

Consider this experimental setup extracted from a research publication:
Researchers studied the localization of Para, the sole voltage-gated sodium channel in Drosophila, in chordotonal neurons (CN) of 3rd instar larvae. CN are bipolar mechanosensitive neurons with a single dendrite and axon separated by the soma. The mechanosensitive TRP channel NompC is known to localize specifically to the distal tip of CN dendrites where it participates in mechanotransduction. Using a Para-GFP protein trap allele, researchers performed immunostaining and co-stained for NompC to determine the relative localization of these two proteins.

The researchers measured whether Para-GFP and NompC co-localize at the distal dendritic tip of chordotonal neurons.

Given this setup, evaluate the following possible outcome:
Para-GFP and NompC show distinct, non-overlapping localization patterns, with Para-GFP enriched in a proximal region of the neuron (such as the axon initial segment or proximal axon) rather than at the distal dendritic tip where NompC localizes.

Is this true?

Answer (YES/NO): NO